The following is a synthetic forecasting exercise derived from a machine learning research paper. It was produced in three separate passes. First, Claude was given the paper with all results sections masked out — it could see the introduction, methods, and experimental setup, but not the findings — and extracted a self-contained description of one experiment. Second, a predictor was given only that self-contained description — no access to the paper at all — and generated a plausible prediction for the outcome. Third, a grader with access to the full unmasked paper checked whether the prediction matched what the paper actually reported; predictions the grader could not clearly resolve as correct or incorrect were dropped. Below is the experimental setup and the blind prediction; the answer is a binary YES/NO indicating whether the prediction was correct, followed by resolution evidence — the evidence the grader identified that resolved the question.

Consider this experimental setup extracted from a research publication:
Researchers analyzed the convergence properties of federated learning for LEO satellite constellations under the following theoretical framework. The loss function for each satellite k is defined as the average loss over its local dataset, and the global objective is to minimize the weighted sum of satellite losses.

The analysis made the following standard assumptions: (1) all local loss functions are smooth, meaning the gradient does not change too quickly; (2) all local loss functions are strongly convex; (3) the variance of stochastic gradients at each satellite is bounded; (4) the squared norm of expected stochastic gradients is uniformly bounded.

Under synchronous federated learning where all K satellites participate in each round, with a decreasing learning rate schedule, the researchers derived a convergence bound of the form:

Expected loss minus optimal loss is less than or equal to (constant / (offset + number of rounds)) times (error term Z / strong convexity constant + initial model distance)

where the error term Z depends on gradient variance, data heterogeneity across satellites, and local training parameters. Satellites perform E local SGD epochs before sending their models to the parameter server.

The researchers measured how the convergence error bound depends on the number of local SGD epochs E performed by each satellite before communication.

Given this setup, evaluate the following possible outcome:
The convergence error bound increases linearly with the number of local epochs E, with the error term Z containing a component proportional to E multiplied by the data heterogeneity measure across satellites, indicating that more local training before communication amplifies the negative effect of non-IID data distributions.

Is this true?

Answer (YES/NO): NO